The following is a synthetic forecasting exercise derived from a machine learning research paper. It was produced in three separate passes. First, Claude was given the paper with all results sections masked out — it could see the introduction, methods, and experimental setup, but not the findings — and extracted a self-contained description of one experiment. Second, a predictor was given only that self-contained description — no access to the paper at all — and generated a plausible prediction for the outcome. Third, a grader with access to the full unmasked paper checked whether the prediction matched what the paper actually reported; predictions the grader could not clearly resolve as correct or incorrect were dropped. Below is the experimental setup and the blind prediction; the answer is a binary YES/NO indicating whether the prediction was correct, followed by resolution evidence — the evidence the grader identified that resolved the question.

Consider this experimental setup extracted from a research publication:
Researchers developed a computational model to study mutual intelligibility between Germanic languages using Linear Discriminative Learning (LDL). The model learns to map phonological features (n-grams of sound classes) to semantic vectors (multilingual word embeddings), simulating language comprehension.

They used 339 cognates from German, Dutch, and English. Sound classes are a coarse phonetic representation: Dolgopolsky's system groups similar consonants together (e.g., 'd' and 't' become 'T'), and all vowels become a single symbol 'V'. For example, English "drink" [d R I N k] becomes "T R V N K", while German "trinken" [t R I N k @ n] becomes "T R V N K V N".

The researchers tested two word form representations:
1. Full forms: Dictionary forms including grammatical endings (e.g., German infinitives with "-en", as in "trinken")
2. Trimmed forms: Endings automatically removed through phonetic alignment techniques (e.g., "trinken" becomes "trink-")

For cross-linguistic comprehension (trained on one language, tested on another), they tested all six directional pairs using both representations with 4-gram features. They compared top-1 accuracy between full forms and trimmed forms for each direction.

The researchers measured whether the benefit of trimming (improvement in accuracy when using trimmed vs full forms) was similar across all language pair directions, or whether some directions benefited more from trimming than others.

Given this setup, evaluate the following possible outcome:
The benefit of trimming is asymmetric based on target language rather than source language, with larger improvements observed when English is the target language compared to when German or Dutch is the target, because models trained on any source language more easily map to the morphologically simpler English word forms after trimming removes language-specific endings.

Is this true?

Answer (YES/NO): NO